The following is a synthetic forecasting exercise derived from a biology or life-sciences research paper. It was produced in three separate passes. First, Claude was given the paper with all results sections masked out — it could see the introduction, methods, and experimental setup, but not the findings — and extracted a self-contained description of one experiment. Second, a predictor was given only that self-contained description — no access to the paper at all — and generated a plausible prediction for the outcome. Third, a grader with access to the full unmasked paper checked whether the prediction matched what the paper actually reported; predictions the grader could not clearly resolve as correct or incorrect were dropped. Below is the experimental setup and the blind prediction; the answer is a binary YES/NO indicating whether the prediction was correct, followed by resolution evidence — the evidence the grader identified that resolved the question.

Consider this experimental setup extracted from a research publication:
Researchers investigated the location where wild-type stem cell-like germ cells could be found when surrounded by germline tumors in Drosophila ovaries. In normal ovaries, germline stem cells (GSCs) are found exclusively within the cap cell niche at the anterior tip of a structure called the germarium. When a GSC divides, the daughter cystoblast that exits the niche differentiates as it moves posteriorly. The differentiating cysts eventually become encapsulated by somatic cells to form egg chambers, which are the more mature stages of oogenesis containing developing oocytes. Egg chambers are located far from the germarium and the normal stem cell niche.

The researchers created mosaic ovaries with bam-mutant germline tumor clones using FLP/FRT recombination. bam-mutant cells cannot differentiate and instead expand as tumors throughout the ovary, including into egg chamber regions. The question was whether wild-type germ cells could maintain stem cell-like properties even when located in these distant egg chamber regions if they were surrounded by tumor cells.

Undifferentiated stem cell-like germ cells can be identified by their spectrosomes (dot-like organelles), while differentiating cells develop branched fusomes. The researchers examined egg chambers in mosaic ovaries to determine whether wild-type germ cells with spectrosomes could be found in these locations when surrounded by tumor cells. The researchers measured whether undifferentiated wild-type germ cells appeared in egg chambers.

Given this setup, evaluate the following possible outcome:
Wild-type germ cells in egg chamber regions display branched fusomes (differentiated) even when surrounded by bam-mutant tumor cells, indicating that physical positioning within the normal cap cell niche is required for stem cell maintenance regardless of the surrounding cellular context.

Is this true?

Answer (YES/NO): NO